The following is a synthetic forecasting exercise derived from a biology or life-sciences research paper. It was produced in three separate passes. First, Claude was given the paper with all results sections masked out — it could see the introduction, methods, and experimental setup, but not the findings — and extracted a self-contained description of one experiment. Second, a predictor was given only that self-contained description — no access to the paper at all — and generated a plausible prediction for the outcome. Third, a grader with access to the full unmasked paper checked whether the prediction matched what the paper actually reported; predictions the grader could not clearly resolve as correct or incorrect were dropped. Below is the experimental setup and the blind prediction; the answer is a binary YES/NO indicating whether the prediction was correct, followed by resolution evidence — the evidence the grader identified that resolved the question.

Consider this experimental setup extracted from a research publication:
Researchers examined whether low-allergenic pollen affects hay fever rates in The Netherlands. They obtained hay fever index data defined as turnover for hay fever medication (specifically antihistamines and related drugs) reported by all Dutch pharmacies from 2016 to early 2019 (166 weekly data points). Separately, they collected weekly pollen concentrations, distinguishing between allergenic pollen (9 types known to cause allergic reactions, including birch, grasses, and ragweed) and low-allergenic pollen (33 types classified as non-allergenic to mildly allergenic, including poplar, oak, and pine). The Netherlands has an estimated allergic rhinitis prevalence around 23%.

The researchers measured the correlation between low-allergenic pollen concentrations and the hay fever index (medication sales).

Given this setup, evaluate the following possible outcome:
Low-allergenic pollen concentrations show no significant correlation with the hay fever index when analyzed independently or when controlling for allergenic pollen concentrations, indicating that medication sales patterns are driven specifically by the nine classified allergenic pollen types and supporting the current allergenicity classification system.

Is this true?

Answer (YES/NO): NO